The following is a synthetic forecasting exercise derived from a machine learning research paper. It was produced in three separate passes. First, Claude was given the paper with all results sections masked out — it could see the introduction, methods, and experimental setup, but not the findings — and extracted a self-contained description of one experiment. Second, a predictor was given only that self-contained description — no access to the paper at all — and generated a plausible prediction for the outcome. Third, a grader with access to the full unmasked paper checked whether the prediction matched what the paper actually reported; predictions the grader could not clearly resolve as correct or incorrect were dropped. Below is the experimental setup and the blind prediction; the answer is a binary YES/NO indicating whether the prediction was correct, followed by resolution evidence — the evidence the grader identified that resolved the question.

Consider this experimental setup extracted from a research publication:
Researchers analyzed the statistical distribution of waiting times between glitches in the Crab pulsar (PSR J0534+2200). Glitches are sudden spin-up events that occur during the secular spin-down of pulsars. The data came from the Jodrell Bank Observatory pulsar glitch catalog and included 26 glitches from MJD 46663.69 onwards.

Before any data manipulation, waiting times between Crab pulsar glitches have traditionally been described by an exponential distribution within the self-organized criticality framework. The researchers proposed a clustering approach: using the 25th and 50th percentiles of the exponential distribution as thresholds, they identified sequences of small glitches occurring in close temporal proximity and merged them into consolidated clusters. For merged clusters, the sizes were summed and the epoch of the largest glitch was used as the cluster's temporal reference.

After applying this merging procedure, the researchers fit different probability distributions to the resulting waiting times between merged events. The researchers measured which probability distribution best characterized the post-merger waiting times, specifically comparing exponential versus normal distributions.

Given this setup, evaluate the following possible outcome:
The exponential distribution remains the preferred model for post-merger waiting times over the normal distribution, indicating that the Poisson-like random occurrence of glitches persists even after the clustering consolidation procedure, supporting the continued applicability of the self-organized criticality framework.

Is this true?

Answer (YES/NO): NO